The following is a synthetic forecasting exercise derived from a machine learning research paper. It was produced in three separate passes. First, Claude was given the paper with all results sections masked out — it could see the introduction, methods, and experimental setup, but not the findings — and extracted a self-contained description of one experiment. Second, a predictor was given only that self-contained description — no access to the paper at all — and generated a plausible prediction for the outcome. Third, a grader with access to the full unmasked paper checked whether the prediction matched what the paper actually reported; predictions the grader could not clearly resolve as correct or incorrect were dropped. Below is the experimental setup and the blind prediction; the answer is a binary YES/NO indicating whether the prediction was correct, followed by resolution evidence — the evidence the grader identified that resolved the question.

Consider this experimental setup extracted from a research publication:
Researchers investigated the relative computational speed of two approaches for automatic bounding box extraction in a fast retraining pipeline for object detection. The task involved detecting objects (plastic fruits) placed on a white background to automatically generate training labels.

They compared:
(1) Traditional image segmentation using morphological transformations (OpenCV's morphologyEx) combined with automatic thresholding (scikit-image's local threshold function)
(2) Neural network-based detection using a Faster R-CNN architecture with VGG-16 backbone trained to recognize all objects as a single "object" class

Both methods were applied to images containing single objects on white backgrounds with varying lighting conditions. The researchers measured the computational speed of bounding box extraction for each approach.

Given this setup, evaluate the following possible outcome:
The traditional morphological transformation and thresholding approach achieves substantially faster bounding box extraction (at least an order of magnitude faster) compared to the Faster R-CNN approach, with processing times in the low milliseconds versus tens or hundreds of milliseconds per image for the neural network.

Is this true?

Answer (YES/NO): NO